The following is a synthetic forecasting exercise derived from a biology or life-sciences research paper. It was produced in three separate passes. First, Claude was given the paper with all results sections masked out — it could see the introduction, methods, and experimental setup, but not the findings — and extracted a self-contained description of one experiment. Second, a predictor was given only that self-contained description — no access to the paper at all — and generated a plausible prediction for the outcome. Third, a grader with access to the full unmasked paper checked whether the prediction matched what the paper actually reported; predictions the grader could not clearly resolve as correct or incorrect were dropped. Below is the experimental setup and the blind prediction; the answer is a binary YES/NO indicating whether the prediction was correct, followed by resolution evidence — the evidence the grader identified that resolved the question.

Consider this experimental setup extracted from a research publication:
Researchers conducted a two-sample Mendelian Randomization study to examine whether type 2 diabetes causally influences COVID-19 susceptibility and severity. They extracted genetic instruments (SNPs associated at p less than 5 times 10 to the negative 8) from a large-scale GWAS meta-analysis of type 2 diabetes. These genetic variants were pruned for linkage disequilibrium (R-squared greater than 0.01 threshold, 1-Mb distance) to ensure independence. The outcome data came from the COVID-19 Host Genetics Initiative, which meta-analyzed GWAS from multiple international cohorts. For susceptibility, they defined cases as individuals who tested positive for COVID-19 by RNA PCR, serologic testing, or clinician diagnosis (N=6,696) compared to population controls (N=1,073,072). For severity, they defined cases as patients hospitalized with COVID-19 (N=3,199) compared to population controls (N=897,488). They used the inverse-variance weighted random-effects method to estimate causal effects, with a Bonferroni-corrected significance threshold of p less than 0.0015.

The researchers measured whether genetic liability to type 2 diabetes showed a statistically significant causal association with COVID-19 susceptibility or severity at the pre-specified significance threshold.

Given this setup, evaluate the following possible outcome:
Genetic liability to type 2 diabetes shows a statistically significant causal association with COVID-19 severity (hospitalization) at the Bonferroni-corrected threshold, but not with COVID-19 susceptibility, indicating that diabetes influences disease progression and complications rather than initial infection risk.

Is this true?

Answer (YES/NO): NO